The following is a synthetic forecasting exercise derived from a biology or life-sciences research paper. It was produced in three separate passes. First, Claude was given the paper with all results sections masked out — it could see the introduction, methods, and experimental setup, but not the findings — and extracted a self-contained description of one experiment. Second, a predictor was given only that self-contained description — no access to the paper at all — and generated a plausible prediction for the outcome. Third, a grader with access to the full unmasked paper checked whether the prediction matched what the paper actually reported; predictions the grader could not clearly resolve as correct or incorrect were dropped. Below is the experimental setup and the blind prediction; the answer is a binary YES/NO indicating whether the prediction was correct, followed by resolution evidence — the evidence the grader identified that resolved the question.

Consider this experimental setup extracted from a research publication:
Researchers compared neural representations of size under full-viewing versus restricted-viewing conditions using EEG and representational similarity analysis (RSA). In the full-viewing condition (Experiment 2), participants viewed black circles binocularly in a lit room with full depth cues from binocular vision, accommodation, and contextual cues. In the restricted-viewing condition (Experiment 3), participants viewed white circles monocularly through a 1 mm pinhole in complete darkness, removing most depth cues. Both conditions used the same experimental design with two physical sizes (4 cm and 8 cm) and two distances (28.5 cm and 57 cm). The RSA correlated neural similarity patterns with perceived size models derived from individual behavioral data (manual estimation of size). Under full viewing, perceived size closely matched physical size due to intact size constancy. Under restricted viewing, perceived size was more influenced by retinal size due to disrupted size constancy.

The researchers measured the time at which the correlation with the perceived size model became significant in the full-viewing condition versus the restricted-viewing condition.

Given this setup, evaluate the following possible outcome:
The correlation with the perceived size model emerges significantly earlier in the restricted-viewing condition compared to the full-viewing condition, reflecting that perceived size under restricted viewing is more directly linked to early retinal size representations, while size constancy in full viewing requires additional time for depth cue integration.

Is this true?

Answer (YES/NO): YES